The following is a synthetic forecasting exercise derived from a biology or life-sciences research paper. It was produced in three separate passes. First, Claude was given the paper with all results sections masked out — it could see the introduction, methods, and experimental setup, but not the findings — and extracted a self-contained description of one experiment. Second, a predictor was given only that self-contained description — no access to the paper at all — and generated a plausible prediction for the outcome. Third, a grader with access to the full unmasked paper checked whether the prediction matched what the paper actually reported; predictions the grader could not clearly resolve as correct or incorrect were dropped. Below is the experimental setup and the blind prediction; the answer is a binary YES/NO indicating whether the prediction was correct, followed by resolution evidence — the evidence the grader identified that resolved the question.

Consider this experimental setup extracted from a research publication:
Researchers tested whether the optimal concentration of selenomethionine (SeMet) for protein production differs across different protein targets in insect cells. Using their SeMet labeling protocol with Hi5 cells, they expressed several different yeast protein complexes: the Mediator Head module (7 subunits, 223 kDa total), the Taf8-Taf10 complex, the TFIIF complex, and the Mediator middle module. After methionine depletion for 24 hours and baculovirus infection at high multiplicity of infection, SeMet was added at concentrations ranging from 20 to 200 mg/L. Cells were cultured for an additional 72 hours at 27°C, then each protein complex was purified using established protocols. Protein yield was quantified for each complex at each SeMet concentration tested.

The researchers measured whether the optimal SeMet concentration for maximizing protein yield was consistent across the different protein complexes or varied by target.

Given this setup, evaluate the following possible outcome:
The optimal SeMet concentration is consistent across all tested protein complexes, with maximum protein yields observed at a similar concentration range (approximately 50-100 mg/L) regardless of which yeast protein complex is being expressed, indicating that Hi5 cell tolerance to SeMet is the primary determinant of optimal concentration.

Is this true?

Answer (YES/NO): NO